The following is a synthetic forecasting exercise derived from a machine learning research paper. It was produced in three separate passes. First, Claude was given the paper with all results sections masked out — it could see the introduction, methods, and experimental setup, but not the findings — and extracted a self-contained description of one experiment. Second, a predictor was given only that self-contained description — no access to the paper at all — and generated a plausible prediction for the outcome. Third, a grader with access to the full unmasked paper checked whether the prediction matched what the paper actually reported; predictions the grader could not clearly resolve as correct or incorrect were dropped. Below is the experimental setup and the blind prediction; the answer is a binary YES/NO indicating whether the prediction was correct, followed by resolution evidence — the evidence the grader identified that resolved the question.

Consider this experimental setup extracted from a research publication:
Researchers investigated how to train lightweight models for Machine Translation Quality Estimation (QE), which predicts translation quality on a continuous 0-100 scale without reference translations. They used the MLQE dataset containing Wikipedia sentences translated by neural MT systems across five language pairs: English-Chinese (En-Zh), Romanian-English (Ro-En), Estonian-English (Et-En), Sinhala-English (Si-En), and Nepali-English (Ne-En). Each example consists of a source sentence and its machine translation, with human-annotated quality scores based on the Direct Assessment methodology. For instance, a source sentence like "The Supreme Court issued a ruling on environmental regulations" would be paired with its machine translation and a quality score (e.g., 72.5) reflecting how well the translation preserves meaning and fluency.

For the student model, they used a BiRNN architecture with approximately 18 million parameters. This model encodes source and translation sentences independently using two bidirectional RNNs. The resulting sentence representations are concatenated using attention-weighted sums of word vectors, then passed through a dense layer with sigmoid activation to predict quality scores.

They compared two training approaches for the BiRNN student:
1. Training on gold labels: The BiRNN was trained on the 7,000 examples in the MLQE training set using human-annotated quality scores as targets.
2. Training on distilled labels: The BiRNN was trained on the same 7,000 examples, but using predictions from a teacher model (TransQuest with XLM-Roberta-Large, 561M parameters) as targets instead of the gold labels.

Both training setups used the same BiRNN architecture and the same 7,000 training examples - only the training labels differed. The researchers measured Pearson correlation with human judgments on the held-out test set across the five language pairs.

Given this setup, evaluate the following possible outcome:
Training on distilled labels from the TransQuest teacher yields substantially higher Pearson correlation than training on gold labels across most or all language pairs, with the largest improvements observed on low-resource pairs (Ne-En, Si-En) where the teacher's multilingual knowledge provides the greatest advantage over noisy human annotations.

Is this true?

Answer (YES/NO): NO